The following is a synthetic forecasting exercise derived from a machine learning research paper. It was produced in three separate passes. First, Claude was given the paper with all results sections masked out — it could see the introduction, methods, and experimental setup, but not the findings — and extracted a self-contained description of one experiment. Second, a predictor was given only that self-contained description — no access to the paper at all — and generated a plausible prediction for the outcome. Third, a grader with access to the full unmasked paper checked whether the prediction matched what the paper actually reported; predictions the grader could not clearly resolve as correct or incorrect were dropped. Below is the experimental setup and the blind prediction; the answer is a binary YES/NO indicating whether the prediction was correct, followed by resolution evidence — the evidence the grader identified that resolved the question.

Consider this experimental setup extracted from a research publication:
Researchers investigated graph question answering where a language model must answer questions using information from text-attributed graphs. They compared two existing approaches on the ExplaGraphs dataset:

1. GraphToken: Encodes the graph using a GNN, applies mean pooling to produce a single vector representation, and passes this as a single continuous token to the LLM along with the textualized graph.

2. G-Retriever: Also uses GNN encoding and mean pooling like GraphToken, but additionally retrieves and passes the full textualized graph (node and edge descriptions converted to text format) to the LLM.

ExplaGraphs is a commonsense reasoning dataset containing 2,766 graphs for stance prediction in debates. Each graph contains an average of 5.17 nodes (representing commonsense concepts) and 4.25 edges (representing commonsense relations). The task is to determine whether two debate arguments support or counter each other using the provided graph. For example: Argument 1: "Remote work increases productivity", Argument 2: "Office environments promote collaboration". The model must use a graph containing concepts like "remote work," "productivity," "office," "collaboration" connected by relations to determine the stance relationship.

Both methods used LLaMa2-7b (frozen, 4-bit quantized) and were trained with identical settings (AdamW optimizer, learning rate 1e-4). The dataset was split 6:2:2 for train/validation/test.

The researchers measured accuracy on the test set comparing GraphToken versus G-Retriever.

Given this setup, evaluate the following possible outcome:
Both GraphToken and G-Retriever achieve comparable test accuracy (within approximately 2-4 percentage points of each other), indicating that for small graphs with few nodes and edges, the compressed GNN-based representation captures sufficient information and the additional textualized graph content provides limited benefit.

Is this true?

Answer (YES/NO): YES